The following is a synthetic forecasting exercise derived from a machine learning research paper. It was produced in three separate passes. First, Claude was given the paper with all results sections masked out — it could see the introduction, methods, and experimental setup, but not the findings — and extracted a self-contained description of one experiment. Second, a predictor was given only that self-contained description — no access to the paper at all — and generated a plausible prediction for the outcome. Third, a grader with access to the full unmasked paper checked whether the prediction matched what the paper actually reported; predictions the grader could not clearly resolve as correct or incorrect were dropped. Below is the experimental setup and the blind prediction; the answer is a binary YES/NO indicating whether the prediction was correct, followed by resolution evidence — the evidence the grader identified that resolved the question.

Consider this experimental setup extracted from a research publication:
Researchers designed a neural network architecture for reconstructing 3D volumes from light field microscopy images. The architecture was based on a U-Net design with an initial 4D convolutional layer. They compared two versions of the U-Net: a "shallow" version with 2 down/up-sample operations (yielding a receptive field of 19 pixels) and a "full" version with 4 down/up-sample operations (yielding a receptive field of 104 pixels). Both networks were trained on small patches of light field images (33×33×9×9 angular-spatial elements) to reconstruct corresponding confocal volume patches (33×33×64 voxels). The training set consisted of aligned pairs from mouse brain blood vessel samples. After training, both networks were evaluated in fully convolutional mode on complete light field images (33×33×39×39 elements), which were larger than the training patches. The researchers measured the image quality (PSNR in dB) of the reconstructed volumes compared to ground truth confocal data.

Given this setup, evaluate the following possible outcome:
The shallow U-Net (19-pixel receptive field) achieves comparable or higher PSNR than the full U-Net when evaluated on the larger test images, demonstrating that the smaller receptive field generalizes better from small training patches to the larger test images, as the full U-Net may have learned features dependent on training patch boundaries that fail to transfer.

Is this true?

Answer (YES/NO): YES